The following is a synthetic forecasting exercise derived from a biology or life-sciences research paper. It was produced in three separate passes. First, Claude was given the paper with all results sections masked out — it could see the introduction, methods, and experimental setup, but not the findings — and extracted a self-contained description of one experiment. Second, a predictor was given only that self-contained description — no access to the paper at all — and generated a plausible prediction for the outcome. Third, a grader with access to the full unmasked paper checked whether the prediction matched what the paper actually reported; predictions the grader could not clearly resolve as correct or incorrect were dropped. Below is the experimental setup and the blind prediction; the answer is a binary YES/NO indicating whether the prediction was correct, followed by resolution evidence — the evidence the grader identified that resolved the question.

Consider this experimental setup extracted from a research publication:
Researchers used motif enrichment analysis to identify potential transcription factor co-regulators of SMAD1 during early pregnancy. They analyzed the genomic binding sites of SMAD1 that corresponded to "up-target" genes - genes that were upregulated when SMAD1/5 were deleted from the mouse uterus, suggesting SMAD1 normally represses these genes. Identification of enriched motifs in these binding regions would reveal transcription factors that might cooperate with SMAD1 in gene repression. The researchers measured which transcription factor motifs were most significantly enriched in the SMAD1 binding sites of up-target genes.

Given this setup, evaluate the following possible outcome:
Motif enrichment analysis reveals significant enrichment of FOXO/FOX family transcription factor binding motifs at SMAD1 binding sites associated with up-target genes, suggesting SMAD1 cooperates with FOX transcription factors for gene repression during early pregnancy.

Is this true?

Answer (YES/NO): NO